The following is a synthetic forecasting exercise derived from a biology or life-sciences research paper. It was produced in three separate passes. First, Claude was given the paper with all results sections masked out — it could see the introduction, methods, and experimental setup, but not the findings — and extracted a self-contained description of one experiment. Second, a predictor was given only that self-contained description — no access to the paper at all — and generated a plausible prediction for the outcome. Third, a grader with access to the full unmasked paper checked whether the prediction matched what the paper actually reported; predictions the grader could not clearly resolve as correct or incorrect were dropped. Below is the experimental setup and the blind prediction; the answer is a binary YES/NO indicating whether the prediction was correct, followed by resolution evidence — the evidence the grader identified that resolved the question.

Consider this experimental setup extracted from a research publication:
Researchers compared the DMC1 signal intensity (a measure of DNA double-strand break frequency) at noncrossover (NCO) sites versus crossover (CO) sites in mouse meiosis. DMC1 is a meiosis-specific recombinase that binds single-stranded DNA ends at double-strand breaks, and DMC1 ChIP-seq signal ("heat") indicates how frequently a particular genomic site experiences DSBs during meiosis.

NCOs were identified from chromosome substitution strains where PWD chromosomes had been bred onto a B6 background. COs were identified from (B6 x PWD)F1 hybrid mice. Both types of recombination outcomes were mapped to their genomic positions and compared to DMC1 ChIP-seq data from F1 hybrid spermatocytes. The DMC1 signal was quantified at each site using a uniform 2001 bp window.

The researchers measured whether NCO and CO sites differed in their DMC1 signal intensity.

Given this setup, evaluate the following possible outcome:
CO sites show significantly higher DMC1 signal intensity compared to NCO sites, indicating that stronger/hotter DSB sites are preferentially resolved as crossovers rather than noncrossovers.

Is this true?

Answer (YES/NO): NO